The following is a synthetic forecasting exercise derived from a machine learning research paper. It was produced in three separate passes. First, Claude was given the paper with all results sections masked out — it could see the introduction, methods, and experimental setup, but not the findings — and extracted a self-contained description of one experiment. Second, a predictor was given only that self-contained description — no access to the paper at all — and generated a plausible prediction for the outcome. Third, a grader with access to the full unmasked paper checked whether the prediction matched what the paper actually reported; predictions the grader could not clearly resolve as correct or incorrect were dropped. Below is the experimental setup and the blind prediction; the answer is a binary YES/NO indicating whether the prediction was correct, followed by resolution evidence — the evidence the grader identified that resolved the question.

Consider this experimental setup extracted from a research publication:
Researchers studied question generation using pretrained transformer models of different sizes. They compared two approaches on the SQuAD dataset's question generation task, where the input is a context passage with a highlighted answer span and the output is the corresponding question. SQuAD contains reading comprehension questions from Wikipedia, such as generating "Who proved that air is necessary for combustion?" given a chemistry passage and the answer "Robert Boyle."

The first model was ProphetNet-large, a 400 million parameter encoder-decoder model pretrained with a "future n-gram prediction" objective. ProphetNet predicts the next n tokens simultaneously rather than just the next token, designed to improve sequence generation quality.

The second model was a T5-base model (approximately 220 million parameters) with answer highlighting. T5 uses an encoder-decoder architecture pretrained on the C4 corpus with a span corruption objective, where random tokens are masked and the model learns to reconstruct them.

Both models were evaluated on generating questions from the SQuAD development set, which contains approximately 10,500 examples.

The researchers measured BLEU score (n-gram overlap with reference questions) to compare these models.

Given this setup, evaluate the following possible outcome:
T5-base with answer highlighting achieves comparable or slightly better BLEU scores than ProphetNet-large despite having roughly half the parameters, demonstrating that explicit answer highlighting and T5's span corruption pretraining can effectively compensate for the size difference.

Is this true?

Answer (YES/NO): YES